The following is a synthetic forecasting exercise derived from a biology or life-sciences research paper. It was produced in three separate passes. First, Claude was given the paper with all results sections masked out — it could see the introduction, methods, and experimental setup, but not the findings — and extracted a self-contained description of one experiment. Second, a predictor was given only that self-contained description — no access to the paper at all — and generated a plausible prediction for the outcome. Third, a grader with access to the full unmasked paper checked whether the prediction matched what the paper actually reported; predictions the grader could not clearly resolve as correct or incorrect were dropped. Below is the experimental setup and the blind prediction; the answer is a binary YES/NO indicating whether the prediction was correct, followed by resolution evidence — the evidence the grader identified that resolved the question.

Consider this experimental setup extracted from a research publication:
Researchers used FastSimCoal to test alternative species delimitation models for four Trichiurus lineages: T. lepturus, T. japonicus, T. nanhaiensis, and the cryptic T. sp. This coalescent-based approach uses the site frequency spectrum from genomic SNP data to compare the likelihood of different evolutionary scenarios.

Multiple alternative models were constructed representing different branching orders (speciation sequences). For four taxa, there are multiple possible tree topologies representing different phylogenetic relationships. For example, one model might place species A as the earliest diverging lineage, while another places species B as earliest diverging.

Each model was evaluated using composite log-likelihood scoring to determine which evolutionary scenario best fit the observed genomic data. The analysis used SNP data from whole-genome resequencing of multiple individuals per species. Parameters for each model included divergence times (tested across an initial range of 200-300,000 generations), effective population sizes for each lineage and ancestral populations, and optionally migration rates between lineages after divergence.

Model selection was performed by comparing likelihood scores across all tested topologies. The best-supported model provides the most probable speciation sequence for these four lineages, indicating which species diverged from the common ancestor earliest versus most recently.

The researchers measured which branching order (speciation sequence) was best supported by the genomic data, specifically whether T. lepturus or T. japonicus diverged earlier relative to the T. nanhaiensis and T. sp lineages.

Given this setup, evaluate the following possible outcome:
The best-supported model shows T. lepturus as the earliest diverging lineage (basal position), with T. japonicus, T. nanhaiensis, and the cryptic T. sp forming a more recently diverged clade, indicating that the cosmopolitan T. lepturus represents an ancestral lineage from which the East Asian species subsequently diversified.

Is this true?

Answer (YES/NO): YES